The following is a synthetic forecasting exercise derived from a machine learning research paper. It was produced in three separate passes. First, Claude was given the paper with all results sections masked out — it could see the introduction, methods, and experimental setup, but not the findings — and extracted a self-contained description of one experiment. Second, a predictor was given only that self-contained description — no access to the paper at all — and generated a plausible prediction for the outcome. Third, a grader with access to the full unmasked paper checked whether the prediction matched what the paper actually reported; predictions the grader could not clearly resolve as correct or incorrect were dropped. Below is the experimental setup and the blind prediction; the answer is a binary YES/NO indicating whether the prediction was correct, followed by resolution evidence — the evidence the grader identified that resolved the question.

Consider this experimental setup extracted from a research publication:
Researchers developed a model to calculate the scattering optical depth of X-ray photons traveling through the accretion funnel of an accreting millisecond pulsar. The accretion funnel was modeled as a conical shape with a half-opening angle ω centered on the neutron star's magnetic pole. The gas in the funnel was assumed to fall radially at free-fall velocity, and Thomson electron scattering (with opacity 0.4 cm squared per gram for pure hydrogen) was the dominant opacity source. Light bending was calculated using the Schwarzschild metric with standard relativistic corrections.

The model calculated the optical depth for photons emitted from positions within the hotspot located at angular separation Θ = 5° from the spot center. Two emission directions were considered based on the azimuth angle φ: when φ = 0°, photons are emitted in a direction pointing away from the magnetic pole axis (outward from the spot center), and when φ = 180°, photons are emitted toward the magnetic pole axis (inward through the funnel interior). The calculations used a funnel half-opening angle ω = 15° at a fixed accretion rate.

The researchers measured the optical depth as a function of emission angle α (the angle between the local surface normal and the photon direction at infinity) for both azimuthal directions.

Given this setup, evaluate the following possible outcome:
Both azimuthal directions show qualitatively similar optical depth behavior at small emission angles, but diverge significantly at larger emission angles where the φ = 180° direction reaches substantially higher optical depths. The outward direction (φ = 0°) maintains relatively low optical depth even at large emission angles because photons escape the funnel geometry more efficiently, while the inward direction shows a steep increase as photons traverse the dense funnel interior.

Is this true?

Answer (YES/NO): NO